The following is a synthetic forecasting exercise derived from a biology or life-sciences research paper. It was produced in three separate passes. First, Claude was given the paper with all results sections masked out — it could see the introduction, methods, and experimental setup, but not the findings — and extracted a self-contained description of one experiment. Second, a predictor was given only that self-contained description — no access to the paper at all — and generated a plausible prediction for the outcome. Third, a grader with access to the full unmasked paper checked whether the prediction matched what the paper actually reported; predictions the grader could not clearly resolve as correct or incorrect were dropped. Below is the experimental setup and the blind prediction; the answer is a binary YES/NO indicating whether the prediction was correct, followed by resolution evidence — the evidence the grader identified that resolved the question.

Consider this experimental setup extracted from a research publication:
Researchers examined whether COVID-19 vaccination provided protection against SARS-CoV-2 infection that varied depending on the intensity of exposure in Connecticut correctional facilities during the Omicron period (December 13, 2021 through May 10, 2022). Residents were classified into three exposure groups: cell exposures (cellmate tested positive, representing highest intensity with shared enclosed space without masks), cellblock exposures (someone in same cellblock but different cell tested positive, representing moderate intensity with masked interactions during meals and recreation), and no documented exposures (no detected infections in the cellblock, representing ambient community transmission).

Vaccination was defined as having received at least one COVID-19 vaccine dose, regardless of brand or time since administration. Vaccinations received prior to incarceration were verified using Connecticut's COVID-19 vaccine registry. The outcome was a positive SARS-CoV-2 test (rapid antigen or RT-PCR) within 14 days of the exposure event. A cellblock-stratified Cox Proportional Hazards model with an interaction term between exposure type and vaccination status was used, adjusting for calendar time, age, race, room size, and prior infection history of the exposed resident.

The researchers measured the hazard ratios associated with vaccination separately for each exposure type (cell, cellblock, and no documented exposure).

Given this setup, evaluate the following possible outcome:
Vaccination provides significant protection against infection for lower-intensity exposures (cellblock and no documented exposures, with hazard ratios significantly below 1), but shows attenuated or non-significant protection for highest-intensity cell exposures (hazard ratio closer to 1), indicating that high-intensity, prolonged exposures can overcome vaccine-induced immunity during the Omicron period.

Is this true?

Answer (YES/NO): YES